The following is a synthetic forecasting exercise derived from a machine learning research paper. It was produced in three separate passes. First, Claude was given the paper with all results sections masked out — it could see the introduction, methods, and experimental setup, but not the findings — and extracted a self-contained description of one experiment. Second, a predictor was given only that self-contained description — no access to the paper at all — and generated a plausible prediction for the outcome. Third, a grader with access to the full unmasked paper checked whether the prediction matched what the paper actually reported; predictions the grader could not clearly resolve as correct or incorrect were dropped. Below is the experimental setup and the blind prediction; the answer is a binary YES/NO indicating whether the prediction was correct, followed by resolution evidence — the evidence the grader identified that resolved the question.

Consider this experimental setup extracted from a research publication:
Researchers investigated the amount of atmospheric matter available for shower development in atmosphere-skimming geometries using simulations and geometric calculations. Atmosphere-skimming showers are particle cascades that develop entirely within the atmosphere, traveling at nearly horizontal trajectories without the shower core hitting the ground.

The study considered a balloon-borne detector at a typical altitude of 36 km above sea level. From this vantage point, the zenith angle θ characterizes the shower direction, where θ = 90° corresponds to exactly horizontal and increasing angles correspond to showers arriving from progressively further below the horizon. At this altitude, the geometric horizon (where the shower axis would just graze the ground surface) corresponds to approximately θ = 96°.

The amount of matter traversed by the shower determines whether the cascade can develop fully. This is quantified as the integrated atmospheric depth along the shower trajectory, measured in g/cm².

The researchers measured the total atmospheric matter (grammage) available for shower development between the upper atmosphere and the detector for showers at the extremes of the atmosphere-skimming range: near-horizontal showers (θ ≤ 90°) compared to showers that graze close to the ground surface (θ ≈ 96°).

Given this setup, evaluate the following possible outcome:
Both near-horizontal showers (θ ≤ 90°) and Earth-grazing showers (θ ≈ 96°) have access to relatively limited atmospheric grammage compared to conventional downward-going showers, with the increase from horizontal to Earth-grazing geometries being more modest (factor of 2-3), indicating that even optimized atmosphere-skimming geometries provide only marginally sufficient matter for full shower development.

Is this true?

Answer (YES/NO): NO